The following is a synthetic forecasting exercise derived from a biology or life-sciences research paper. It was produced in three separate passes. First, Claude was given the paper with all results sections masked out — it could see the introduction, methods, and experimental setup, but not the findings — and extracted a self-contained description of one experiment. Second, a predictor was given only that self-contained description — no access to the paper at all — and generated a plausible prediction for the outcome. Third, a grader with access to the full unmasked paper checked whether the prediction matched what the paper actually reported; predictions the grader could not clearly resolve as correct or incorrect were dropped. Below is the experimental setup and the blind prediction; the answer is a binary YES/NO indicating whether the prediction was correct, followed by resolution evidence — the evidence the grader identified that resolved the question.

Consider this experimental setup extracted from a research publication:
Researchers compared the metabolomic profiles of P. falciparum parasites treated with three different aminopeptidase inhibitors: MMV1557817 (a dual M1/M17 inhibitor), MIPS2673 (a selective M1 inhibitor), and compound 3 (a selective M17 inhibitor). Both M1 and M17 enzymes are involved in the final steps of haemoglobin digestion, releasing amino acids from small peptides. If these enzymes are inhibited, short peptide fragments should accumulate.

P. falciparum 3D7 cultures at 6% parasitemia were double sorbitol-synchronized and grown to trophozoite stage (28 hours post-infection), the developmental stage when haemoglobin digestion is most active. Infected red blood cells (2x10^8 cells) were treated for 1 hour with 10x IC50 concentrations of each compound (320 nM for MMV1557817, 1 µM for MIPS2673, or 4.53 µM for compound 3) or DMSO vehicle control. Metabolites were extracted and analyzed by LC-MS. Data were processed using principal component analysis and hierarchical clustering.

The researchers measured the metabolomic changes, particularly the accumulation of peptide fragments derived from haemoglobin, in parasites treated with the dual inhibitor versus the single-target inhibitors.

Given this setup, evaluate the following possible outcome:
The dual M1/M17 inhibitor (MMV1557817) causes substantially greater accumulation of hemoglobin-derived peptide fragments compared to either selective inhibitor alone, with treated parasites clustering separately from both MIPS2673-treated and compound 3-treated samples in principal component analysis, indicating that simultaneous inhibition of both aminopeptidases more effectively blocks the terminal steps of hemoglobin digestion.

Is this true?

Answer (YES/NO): NO